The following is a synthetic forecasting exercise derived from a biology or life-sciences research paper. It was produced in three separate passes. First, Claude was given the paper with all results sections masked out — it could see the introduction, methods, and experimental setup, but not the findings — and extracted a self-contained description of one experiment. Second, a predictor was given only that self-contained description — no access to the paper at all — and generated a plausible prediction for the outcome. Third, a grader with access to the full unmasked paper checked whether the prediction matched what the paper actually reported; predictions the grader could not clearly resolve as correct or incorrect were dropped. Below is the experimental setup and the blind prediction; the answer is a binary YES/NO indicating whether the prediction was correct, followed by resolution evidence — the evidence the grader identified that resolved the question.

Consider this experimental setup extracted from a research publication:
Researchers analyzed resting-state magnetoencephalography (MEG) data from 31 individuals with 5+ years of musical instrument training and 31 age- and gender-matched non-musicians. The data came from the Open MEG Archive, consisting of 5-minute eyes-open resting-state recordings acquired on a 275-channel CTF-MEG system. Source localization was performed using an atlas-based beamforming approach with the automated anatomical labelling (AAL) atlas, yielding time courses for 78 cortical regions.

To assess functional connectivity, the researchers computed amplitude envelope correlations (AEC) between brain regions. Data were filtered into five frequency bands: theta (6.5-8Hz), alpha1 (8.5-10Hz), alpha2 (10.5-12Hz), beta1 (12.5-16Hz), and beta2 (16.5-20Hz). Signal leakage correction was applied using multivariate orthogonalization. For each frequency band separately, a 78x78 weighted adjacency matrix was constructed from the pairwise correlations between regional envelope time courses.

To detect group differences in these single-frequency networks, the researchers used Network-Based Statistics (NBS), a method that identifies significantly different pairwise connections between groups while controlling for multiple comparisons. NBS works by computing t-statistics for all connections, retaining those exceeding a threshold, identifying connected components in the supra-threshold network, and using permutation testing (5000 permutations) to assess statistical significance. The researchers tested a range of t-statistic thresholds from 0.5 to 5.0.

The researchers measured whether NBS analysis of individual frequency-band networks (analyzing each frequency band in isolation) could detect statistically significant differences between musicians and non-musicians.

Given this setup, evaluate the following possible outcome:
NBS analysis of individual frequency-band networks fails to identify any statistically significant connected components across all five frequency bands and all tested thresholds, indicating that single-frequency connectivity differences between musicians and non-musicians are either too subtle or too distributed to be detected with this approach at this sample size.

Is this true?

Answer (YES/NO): YES